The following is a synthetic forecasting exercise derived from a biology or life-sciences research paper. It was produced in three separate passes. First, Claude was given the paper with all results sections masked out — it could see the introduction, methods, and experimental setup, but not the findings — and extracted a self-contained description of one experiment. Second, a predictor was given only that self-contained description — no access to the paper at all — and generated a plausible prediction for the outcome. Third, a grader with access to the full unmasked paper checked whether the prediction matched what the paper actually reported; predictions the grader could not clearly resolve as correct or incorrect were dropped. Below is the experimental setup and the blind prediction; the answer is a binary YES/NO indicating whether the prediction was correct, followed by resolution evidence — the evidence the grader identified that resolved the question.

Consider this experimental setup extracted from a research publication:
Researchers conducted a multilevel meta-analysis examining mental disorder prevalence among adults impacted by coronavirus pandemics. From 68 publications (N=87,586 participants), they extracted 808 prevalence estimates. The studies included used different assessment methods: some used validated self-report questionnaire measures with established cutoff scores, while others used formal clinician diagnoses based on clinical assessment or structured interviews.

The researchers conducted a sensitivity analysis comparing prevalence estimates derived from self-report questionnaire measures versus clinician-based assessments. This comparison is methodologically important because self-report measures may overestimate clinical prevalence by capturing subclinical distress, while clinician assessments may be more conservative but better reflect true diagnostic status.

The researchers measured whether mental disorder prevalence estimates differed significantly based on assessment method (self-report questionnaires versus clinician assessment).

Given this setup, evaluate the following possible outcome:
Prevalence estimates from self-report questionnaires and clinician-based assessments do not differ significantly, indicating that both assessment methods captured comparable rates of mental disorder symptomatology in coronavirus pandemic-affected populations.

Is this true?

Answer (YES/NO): NO